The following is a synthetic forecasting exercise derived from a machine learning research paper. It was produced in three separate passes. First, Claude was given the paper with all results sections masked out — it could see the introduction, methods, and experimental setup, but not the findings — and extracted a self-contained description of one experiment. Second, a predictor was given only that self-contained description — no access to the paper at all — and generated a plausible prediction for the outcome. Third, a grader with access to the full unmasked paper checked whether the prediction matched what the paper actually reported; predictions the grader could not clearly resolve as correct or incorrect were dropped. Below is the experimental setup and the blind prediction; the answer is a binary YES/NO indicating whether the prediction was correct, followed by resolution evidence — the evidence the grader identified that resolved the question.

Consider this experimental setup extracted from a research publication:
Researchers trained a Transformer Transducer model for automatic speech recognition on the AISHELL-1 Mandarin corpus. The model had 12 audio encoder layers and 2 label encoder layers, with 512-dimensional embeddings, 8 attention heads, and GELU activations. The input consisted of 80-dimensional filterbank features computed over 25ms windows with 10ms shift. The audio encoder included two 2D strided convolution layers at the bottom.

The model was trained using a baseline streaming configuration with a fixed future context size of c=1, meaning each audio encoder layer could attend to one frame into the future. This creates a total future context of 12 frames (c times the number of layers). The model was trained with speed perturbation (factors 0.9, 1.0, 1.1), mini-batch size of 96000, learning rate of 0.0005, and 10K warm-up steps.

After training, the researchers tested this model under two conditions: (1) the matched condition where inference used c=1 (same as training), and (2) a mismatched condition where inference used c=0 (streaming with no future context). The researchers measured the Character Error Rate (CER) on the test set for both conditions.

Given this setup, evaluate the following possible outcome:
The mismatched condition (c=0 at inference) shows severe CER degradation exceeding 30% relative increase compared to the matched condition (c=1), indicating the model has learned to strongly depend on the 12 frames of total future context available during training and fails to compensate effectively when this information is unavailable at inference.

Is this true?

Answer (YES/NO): YES